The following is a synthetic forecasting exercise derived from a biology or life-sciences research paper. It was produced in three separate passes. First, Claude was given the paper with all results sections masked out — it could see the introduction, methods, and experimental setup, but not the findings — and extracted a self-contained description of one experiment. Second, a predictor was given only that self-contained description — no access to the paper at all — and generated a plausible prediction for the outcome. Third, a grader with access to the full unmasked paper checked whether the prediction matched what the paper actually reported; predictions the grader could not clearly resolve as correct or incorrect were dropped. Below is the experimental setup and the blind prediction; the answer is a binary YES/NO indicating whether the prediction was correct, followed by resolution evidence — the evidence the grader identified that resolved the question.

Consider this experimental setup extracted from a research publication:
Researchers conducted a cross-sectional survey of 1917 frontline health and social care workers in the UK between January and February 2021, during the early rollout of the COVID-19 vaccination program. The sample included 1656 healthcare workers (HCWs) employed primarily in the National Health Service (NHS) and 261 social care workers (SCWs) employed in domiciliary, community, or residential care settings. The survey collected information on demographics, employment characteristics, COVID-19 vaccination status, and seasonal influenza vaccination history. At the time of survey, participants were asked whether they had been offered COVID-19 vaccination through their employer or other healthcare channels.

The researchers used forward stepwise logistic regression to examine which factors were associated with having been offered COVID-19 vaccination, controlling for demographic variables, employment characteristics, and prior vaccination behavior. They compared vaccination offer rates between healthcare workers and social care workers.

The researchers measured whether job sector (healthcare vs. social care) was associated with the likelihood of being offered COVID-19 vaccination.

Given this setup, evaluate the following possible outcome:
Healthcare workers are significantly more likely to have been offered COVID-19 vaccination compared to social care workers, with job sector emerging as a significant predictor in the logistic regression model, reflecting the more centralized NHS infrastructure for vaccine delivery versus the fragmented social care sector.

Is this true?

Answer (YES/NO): YES